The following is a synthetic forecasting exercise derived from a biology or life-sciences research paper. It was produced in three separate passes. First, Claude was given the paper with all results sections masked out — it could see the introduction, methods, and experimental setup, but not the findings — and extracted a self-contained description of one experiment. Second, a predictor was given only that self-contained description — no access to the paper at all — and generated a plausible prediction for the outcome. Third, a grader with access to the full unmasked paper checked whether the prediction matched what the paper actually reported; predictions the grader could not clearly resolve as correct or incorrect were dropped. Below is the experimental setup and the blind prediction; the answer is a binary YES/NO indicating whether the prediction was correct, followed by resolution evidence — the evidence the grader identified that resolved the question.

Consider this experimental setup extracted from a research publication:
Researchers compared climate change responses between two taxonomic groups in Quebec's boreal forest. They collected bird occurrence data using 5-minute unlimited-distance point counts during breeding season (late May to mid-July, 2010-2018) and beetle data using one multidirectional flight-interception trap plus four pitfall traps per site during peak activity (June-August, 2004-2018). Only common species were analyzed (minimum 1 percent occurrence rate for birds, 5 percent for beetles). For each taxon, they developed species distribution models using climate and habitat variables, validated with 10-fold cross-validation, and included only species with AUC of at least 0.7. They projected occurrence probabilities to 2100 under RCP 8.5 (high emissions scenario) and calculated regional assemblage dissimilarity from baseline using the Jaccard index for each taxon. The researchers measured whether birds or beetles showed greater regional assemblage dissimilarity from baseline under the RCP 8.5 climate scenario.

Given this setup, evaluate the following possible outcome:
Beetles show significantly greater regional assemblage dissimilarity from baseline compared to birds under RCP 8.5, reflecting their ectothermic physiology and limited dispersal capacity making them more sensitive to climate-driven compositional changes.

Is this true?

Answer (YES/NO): YES